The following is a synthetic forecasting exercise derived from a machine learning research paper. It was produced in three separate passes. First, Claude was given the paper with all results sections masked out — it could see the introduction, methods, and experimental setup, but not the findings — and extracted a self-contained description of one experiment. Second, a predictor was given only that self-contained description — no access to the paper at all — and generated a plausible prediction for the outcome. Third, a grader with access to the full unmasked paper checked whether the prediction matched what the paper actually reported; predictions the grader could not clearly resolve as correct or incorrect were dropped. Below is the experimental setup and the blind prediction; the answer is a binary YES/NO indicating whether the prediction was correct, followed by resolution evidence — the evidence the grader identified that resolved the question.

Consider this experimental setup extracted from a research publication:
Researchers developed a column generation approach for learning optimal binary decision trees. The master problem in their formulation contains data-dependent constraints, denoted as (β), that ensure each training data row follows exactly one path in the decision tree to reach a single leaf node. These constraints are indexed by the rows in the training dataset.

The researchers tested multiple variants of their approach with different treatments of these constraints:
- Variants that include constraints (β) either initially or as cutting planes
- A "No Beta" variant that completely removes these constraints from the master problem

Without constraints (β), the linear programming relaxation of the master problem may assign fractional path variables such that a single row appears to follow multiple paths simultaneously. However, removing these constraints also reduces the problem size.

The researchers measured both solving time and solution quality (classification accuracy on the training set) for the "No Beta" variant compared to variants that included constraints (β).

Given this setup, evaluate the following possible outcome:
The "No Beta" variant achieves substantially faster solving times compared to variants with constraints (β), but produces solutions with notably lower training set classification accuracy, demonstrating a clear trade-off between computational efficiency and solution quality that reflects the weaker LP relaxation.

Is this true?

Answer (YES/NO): YES